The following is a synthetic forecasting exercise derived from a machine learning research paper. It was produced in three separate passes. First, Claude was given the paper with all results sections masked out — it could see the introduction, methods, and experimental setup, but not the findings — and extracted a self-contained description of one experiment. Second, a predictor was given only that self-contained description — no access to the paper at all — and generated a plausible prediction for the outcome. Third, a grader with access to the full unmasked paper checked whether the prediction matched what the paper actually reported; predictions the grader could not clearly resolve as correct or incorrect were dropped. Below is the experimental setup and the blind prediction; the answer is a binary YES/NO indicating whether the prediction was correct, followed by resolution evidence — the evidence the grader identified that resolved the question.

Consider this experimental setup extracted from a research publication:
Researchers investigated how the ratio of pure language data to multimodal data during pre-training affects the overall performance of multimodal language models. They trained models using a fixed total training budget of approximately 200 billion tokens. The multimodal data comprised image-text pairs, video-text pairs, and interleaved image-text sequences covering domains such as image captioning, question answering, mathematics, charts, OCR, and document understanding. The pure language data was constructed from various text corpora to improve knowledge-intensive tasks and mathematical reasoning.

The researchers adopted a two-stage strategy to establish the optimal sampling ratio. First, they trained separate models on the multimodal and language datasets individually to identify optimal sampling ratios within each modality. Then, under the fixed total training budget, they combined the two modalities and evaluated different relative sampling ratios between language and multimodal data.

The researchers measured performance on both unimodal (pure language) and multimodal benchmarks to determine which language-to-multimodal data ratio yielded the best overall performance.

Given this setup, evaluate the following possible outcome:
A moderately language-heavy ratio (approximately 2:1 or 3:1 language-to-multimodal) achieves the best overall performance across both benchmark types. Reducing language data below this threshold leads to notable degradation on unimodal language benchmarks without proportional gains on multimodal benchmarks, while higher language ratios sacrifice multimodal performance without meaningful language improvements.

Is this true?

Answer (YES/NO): NO